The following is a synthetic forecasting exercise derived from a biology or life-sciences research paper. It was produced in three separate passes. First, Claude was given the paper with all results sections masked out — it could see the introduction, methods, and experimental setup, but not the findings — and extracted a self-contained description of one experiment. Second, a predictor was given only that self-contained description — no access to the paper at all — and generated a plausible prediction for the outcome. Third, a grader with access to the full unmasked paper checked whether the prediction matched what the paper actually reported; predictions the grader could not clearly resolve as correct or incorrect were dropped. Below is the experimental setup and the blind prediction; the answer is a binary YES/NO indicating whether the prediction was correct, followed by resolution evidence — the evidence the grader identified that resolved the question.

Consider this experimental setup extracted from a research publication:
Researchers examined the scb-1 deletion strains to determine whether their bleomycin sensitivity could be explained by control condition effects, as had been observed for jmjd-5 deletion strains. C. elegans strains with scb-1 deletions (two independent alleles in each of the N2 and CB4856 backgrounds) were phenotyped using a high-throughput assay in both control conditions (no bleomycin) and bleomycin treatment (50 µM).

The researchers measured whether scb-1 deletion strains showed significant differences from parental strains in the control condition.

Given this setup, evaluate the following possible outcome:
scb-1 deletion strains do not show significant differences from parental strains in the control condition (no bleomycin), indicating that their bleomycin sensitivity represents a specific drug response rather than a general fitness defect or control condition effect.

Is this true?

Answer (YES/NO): YES